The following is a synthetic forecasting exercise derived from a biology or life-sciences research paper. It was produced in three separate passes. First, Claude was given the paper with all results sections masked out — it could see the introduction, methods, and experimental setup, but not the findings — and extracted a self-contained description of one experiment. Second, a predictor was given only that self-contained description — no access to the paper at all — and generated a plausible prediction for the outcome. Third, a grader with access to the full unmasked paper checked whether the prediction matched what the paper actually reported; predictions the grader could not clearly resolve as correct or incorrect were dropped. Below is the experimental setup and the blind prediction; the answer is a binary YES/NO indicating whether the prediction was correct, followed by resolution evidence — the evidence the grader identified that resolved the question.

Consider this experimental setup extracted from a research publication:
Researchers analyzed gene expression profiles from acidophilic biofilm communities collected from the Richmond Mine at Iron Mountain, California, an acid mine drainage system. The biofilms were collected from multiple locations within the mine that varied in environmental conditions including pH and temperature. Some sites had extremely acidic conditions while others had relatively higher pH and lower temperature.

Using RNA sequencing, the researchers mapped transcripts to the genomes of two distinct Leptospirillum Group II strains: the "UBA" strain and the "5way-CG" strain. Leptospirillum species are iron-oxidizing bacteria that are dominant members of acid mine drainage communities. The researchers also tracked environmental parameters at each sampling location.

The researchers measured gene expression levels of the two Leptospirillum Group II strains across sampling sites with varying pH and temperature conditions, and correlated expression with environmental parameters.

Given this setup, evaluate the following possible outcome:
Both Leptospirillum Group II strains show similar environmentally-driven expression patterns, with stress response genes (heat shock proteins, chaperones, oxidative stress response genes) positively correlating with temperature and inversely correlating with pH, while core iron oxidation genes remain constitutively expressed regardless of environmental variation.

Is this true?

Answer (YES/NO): NO